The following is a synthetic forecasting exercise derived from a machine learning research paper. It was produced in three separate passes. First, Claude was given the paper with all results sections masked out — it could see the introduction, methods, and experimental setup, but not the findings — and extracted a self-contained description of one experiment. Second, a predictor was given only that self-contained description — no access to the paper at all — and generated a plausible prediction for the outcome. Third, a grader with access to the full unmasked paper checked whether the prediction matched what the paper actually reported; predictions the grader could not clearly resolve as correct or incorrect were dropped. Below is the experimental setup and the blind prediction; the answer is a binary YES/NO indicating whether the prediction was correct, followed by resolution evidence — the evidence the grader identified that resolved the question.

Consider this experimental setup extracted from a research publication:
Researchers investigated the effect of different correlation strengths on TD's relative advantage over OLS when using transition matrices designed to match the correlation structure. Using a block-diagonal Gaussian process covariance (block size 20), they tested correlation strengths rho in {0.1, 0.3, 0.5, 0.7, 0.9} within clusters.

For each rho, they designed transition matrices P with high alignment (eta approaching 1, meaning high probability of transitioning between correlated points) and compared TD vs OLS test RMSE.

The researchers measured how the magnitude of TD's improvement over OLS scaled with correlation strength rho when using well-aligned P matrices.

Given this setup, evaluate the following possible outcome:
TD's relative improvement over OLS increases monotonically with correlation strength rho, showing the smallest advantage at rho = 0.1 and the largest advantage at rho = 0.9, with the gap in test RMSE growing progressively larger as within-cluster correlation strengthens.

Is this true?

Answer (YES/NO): YES